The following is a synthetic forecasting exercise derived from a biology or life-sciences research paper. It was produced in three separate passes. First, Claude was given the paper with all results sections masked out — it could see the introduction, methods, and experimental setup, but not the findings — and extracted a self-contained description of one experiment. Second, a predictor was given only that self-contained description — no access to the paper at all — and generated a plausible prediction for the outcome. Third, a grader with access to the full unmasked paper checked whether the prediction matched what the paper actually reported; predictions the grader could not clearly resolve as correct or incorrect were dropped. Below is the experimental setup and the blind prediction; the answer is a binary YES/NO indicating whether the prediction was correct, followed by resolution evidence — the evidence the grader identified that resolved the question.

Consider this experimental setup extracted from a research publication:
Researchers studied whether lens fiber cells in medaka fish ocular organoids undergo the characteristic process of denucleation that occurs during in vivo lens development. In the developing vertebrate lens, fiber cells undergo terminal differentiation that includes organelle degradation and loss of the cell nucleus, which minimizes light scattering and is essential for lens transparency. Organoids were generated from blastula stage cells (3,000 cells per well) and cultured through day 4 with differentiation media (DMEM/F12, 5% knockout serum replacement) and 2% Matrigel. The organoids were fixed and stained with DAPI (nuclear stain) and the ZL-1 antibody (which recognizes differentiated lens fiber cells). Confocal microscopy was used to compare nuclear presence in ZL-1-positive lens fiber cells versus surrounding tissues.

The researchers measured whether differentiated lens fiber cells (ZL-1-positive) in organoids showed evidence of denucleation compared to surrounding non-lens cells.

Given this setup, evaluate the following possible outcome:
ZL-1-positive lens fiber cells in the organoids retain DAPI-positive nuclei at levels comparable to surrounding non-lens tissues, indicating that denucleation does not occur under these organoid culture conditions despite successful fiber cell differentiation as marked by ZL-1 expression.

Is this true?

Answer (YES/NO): NO